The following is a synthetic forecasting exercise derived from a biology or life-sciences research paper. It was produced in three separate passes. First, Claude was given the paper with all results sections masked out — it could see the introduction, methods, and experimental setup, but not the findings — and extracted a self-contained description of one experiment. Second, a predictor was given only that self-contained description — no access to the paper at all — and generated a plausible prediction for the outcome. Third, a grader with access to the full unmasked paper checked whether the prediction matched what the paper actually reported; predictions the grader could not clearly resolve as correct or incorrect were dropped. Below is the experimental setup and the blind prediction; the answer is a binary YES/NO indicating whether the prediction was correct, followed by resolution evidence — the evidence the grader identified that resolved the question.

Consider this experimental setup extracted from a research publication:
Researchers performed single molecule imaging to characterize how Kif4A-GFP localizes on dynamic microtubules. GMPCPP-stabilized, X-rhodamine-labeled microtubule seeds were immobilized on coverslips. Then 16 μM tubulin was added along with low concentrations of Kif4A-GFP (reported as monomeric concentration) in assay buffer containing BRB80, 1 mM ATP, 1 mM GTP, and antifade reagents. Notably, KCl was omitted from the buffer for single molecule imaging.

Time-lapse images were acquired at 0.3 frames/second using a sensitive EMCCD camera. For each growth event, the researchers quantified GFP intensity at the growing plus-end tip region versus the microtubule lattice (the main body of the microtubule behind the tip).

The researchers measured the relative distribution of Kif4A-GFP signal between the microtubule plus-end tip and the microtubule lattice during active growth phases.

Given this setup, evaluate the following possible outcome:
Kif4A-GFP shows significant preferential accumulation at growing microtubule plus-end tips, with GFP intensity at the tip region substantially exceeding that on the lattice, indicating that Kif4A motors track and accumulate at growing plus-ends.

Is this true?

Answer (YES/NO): YES